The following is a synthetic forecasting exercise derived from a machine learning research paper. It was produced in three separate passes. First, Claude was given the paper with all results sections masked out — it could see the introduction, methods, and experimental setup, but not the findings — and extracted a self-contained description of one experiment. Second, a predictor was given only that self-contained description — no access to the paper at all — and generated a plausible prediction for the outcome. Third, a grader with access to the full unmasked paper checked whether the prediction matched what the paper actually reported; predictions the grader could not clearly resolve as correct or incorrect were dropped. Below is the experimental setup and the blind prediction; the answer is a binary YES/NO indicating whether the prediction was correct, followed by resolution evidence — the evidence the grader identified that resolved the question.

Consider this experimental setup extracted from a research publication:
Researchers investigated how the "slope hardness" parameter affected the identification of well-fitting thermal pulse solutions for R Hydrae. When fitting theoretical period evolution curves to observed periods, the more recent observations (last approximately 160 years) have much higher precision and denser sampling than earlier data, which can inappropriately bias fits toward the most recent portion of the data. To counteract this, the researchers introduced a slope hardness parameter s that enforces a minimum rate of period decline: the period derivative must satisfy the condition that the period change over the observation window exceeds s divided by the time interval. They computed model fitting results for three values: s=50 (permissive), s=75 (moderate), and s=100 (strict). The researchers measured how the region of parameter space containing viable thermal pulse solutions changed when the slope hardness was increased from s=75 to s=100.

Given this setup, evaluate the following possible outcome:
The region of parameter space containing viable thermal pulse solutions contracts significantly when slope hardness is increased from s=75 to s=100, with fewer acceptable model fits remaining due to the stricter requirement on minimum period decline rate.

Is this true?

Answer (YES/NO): YES